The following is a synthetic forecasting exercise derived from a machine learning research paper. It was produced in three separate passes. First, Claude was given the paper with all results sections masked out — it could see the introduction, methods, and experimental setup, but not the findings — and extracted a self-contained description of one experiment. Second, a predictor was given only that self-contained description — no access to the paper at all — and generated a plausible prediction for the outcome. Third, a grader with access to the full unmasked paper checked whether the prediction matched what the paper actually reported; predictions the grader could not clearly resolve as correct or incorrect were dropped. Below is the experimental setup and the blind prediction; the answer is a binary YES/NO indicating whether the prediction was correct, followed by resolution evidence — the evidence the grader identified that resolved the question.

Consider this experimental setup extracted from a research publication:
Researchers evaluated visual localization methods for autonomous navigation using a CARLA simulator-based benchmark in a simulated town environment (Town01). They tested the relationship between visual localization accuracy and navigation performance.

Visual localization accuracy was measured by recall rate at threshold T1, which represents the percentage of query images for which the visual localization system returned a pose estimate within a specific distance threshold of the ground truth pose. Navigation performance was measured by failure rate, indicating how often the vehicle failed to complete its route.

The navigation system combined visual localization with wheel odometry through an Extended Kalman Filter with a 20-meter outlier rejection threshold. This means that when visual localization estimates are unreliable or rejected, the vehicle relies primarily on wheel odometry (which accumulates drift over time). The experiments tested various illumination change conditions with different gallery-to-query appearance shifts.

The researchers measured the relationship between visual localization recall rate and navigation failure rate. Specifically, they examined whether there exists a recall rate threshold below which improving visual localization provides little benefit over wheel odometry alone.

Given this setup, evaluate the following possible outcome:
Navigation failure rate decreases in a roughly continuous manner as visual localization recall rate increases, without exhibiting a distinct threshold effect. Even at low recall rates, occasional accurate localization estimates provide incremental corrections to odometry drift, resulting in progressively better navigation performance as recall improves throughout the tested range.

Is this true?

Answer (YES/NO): NO